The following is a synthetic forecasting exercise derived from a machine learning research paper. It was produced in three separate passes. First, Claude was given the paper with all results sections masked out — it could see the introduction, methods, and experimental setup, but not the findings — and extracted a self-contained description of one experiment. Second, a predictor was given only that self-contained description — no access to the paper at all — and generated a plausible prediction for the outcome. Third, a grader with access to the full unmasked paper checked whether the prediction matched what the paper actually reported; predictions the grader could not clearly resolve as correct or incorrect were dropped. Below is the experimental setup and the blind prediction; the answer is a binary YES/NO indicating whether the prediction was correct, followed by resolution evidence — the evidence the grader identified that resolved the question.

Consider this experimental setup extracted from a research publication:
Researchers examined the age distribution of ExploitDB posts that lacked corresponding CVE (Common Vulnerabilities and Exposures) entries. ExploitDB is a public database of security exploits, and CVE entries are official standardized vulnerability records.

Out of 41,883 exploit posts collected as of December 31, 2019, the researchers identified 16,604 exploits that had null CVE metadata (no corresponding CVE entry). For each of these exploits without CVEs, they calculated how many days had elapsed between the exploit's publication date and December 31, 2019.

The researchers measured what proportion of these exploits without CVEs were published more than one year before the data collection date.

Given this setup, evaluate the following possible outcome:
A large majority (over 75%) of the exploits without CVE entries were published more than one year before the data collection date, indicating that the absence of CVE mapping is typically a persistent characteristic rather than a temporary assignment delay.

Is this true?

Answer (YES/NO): YES